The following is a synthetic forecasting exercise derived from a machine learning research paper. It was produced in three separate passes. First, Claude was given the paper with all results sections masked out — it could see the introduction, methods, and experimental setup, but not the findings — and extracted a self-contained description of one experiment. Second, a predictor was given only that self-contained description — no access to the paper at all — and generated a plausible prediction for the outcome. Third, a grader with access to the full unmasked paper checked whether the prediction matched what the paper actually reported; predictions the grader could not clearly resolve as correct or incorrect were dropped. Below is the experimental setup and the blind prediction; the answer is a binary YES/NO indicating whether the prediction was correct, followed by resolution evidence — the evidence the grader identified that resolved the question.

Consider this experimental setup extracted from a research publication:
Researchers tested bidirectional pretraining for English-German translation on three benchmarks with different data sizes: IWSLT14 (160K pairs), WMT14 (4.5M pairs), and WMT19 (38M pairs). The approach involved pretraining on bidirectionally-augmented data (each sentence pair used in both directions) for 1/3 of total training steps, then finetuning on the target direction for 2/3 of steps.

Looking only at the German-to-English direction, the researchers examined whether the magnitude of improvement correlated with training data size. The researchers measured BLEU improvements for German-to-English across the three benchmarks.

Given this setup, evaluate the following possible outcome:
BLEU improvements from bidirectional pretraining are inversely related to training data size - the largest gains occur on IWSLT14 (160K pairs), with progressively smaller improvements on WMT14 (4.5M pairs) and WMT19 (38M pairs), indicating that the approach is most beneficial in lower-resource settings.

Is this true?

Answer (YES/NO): NO